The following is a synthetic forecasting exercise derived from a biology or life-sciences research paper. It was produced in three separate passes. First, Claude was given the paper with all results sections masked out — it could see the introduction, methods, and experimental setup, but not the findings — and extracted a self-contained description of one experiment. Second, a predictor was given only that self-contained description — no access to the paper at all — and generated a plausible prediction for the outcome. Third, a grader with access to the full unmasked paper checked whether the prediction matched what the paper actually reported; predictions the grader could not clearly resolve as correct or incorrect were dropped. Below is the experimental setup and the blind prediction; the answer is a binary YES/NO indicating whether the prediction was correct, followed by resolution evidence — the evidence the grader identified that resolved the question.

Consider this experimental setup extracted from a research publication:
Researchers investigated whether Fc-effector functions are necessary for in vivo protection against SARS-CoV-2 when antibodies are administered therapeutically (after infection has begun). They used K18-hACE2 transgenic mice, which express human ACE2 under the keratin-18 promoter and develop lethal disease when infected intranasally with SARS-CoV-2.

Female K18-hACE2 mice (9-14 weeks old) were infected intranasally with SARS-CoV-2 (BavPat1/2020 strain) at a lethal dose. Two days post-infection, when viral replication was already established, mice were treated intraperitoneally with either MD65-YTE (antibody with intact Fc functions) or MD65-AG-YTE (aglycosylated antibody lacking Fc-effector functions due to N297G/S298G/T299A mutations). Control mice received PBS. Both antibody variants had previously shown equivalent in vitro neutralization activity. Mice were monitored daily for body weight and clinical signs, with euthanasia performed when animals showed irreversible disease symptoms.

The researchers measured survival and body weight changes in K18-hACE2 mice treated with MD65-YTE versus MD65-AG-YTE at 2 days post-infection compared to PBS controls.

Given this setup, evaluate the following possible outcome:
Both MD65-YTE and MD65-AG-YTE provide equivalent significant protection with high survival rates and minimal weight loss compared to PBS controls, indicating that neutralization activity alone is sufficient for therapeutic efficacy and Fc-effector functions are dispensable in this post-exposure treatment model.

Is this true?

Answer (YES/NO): YES